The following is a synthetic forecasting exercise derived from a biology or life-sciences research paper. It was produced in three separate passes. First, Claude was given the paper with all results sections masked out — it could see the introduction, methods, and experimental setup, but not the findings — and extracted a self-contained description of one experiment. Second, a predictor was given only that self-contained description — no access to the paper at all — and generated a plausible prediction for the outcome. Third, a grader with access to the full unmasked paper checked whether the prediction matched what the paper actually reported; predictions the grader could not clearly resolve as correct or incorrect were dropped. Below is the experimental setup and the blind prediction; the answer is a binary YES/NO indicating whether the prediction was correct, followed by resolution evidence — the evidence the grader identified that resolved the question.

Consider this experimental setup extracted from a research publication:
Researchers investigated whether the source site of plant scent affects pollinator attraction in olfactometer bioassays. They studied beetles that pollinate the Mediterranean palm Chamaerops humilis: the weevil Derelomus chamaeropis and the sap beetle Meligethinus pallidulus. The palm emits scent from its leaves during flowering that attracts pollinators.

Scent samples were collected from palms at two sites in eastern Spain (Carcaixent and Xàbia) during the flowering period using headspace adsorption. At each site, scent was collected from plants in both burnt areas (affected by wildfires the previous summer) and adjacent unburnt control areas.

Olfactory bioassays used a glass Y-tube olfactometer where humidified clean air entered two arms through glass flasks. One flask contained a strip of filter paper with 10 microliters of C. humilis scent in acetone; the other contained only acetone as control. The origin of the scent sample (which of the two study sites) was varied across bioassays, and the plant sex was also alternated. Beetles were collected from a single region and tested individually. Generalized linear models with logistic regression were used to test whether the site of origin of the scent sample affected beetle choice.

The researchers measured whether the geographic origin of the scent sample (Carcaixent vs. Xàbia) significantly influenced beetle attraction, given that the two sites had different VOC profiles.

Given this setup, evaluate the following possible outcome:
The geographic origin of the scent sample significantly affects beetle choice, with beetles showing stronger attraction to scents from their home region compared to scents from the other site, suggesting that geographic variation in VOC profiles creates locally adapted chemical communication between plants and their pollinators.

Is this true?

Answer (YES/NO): NO